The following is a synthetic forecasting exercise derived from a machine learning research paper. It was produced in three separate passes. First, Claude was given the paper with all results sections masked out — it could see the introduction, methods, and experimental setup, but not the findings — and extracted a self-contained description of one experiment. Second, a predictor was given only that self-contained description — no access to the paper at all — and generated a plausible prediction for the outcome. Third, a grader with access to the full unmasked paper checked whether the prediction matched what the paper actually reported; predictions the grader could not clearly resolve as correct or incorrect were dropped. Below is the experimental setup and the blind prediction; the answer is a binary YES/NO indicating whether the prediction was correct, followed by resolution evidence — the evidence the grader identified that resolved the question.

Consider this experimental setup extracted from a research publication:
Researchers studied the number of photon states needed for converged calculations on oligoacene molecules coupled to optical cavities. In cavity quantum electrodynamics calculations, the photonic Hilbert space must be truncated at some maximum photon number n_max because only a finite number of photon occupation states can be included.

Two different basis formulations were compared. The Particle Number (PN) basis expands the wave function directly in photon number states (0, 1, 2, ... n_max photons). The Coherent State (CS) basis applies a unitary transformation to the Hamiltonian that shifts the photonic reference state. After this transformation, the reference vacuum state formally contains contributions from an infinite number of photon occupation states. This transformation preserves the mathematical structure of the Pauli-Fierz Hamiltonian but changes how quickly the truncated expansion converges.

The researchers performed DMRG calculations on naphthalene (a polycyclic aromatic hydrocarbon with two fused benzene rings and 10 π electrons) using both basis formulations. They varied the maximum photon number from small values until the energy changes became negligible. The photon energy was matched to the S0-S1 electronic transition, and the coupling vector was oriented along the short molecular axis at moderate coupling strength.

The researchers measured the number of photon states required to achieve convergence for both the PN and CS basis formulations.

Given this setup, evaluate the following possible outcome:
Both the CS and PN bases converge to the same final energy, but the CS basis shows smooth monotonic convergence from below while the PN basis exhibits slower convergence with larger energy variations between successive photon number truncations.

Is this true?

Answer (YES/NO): NO